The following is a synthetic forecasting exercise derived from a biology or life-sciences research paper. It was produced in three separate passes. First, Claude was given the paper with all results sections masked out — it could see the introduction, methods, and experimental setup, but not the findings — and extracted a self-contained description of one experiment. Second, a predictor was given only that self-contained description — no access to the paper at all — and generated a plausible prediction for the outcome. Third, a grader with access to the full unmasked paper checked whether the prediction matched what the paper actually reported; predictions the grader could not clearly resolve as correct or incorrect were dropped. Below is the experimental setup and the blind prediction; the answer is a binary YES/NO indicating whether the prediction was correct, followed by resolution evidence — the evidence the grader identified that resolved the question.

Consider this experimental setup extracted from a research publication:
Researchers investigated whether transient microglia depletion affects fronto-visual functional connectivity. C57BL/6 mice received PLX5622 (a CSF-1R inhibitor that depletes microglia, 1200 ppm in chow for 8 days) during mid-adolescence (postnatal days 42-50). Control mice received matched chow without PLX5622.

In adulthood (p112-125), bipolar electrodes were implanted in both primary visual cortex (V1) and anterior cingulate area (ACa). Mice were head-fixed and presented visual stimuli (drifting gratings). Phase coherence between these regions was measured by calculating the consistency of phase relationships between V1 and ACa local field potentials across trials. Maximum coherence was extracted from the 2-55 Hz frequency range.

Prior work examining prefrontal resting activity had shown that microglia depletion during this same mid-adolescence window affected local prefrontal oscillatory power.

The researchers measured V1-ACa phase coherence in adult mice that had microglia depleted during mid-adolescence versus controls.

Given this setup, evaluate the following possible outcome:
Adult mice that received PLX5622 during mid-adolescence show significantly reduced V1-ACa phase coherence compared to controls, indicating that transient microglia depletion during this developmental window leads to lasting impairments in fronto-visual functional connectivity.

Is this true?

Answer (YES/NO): NO